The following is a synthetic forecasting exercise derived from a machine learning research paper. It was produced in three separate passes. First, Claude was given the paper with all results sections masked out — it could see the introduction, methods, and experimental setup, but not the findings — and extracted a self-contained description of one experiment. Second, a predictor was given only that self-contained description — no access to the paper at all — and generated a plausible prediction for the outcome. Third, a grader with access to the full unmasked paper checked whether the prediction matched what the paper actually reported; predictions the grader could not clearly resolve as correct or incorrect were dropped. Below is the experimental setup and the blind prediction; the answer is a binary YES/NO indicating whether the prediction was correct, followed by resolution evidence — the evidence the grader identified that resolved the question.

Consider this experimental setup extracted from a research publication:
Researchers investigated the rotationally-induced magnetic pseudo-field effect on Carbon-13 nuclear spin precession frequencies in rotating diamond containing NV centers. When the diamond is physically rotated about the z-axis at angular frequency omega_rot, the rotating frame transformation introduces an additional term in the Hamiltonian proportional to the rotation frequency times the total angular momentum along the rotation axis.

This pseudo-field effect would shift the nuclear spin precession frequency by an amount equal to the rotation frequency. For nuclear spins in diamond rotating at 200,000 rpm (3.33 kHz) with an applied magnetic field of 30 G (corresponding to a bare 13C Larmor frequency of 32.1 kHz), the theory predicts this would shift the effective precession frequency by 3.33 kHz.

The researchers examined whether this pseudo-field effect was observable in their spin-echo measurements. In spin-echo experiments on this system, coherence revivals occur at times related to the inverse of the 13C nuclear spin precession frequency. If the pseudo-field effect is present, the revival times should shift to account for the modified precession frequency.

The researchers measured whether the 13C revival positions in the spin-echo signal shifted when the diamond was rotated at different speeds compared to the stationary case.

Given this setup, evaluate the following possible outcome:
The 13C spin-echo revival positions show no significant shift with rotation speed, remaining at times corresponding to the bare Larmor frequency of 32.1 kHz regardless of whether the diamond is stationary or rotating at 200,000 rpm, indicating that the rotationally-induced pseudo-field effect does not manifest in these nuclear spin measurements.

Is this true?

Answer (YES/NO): NO